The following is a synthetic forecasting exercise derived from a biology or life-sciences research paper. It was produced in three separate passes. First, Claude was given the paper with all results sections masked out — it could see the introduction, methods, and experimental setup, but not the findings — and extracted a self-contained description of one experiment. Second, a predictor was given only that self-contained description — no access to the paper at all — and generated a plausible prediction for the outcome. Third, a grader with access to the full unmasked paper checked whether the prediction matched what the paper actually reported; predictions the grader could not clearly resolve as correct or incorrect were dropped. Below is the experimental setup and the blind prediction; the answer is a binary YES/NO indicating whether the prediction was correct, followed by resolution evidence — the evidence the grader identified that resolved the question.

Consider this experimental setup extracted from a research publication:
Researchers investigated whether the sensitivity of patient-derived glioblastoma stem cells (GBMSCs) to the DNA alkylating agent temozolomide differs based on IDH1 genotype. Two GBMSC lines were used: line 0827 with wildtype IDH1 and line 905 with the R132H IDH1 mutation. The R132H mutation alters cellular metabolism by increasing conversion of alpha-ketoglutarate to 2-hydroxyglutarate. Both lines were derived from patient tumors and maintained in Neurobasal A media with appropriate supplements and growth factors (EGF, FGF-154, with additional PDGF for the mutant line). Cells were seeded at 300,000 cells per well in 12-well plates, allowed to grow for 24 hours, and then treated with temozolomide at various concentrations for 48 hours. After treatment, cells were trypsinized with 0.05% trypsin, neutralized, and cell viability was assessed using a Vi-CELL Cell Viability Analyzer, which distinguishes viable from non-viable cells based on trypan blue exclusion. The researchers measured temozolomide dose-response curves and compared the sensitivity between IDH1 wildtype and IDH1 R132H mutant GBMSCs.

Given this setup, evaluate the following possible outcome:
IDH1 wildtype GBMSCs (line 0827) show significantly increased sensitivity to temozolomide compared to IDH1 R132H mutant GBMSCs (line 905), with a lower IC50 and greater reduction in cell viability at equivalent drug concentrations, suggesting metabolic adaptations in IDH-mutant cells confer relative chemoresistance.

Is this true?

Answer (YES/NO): NO